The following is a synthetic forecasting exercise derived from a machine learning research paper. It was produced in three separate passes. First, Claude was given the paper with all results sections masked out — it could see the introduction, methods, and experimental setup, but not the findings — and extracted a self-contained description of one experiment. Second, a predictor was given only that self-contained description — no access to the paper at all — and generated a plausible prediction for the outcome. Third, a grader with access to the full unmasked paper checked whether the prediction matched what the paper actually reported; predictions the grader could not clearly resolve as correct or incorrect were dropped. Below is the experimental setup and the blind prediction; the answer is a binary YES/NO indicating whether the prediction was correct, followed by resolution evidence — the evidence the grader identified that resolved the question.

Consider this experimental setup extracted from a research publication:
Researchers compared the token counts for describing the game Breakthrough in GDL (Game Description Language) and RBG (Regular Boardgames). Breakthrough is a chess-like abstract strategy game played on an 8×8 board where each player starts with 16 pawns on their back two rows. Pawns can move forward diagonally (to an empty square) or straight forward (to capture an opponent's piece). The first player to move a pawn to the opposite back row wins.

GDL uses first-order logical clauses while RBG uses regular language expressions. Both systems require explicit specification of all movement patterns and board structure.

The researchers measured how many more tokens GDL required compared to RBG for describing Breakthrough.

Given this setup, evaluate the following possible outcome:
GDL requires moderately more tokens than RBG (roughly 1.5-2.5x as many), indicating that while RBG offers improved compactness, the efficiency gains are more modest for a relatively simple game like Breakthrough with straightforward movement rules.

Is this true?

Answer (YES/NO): NO